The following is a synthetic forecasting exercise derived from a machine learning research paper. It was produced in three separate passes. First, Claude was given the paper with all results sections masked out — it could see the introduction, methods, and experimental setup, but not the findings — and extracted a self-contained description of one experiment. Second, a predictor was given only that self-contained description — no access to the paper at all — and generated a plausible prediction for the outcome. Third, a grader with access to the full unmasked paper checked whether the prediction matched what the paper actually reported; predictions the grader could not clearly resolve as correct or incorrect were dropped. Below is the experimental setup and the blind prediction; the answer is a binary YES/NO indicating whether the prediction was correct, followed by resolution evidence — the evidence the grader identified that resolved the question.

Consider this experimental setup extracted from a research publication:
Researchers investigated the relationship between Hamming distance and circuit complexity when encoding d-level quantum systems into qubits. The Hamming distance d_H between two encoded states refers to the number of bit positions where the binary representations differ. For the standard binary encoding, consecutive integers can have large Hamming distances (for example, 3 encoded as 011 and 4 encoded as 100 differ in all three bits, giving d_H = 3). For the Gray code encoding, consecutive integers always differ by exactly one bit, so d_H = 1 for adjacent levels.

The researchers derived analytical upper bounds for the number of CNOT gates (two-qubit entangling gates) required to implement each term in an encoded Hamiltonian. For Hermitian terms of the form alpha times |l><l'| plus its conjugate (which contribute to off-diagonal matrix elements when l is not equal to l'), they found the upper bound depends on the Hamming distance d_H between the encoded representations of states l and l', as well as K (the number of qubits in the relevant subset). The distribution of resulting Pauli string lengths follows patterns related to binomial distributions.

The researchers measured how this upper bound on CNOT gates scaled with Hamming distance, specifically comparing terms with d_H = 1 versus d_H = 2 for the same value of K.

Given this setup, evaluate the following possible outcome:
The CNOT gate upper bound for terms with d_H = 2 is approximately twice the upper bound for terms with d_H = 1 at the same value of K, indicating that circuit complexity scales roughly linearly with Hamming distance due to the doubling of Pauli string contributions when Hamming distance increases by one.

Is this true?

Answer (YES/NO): NO